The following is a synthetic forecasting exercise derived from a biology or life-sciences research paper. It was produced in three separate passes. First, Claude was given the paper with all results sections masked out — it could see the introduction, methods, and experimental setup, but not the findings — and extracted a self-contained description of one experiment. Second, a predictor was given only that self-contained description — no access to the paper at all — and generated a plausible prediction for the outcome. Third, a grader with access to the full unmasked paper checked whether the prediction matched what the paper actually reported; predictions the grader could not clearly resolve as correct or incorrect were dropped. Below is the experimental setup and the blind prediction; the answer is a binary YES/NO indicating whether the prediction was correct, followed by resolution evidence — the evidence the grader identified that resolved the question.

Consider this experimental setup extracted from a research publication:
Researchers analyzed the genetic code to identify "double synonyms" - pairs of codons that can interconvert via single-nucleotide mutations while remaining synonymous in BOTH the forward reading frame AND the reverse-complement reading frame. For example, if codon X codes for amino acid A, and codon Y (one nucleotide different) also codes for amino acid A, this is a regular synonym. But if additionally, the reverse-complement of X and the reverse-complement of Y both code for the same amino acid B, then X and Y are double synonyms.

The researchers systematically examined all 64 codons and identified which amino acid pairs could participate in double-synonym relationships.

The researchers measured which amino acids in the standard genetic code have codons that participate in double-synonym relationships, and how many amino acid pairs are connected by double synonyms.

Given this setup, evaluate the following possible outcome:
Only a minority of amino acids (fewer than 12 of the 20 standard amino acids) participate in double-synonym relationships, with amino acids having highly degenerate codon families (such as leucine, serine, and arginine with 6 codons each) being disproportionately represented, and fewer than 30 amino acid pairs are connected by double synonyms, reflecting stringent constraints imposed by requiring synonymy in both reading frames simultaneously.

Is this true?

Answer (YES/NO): YES